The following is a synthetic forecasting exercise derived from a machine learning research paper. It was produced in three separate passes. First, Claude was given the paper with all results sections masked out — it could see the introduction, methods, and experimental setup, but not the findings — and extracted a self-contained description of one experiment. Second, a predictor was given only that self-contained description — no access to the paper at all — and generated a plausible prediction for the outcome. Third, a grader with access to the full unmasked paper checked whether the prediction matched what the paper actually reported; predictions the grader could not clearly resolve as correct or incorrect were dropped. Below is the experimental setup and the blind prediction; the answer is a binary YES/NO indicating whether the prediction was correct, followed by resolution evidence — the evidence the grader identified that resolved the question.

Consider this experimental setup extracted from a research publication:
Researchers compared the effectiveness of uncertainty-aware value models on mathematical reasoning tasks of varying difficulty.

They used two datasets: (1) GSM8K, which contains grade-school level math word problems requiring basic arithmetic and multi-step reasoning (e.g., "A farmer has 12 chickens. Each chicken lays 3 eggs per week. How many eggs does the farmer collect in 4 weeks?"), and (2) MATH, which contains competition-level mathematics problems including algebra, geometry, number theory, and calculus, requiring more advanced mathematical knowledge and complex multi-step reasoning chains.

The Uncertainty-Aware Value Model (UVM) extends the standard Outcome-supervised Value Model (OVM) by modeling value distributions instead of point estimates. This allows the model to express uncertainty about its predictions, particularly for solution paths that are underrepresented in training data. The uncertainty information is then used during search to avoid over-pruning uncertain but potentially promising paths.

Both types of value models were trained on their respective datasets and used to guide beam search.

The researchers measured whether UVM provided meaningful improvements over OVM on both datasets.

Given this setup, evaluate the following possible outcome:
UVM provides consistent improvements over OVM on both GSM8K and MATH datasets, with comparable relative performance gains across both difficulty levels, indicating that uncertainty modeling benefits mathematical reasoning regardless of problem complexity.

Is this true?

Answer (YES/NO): NO